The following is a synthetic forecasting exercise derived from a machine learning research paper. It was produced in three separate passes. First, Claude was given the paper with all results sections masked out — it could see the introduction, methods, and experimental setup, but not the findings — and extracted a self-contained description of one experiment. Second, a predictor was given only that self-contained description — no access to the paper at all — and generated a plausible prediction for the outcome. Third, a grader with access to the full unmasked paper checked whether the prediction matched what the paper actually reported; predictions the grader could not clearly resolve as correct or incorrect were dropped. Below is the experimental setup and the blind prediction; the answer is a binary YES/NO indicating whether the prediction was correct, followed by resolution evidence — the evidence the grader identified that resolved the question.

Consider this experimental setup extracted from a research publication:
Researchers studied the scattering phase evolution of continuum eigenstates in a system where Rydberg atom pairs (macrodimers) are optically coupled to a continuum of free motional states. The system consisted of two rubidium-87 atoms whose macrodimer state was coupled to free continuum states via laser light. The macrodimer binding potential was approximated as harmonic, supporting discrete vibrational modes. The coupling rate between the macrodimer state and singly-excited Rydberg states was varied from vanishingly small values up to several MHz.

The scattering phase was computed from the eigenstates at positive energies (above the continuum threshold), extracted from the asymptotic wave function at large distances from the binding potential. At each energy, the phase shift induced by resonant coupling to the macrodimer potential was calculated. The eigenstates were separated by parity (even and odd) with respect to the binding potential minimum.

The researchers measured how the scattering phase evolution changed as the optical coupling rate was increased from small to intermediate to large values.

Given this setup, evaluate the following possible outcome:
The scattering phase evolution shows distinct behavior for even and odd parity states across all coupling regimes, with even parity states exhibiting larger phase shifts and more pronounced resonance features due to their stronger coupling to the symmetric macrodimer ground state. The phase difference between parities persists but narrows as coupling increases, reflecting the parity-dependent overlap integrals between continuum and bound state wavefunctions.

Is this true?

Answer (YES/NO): NO